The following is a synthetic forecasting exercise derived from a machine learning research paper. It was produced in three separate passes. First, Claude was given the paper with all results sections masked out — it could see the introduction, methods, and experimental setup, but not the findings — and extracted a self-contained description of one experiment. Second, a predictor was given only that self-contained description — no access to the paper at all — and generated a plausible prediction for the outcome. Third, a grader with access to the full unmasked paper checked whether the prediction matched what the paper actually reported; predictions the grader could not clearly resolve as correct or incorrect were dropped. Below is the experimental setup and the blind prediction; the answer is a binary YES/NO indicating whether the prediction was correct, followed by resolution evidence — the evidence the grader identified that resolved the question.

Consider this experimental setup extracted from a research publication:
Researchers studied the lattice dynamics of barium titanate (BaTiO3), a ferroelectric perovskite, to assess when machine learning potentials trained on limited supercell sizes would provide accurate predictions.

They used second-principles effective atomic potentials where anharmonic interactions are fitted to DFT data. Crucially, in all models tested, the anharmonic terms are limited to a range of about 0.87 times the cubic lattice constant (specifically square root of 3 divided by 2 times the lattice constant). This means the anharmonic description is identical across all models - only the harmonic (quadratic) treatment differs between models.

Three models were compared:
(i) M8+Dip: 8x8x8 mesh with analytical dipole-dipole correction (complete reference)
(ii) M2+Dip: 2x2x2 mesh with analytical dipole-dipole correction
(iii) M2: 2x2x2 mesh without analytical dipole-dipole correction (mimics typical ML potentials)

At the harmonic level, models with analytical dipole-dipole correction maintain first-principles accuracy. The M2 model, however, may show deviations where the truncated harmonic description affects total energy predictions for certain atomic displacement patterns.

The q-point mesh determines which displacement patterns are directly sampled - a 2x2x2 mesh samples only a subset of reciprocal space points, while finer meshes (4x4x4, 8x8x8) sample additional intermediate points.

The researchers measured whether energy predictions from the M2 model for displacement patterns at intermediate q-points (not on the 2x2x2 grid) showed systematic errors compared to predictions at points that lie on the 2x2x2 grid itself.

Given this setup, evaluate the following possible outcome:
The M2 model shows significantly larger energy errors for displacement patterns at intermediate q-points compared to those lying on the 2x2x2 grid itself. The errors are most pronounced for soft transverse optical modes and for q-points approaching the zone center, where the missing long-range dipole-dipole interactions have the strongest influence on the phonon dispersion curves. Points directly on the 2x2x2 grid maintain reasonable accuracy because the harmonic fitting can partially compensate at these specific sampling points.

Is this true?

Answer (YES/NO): NO